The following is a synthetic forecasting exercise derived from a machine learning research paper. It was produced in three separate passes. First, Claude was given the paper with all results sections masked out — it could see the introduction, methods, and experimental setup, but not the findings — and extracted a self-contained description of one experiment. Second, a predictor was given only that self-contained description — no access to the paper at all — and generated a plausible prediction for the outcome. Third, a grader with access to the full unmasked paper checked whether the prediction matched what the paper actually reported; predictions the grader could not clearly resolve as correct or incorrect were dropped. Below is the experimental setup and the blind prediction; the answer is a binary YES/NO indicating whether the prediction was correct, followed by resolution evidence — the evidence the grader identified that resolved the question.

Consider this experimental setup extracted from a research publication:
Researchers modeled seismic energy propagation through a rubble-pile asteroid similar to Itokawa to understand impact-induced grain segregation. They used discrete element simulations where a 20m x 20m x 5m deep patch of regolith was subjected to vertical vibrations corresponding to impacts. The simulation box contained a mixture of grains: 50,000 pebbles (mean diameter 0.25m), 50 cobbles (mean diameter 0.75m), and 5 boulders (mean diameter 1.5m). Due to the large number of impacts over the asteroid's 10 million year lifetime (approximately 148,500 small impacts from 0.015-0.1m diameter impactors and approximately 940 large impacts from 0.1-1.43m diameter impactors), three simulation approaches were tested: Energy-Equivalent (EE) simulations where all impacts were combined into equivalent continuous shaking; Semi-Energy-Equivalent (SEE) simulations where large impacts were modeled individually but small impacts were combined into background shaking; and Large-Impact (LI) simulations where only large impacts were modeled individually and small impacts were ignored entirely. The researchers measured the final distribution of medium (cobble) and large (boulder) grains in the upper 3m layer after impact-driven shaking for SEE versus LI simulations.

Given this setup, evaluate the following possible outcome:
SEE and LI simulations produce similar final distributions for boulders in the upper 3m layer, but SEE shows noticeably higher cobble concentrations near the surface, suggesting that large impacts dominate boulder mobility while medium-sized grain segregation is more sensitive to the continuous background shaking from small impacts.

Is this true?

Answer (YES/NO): NO